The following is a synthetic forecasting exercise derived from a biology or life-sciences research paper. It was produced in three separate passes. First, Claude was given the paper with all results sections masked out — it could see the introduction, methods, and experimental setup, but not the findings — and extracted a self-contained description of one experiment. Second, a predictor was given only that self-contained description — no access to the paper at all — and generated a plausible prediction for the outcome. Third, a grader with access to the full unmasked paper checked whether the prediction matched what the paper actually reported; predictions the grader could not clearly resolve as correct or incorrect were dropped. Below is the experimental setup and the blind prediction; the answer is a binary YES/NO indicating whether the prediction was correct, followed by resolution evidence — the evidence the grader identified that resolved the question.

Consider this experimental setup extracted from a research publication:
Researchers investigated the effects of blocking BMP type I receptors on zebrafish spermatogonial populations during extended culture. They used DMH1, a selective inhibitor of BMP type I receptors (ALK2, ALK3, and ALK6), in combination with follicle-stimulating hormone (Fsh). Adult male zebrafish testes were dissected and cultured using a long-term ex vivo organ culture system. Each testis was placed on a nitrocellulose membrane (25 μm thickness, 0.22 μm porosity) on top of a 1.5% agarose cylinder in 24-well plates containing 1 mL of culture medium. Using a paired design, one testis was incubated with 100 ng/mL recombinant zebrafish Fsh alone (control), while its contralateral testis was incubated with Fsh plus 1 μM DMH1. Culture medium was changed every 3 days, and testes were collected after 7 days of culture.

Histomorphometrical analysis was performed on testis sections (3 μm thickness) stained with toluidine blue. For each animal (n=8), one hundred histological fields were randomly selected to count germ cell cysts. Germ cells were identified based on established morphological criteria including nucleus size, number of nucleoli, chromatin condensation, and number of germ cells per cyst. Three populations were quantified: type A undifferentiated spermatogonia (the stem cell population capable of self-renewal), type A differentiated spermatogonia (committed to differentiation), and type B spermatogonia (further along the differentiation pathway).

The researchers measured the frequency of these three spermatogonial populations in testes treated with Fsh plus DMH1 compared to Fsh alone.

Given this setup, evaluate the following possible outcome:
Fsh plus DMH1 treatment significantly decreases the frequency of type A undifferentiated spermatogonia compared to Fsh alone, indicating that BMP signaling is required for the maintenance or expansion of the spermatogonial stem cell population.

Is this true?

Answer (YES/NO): NO